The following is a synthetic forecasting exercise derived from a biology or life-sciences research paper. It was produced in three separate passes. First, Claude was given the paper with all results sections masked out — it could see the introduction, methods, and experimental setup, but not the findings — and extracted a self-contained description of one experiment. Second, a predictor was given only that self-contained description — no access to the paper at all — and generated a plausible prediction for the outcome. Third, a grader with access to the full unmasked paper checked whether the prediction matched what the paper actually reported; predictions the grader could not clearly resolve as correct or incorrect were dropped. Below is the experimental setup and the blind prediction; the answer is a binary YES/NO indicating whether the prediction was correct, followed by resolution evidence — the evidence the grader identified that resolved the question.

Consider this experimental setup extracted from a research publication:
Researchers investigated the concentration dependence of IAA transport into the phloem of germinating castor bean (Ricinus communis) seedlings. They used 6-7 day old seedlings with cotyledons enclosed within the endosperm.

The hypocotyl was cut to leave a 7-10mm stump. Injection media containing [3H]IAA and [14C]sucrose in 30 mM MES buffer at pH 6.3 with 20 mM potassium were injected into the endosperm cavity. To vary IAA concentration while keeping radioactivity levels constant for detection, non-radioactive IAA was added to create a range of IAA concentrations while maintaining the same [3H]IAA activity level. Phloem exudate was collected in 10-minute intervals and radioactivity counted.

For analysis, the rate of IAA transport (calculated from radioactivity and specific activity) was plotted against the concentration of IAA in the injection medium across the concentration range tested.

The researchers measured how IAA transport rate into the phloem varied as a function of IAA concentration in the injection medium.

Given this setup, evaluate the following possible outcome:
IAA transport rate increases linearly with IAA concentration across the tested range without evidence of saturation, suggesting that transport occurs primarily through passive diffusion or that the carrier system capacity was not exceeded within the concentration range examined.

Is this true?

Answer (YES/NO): NO